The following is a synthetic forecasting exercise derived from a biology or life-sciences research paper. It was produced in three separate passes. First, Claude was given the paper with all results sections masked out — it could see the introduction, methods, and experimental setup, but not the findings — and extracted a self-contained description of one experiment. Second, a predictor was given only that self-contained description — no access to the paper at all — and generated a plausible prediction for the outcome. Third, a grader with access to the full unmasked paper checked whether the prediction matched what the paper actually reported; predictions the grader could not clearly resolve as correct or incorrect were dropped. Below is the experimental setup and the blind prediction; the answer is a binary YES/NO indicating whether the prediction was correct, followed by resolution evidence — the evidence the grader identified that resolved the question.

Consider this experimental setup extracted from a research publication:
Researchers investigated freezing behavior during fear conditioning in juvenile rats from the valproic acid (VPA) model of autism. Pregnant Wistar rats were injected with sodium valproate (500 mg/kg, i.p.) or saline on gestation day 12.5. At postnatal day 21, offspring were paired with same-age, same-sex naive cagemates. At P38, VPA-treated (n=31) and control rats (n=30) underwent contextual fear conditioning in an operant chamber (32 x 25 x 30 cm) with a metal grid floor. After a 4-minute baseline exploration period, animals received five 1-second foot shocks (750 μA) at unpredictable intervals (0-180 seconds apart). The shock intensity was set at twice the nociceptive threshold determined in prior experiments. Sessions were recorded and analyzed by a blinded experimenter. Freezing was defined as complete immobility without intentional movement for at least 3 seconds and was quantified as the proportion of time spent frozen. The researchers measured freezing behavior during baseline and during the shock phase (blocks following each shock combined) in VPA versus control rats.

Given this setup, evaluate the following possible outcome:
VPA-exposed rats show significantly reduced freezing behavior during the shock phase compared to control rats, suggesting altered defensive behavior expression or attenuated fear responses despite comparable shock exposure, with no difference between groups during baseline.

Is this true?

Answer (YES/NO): NO